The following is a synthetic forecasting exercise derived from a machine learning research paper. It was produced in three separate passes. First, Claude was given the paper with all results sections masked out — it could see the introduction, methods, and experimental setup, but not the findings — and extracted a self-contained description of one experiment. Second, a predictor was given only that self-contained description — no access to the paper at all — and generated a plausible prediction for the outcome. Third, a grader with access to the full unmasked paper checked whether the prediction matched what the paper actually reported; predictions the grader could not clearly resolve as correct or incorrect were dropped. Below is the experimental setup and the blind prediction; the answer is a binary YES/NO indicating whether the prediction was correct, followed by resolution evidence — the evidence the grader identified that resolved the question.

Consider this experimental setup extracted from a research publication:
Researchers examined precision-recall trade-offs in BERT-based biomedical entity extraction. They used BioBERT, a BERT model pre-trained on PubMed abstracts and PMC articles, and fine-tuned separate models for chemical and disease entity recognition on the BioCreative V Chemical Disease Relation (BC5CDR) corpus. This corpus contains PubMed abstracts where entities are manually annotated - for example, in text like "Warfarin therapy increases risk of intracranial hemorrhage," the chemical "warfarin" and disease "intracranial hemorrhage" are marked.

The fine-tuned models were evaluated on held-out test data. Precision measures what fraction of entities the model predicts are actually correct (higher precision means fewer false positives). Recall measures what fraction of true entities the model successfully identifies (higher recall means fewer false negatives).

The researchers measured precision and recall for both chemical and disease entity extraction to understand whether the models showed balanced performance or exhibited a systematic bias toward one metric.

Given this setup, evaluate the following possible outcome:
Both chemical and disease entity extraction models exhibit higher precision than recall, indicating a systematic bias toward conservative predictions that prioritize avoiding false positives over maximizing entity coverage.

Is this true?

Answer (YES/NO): NO